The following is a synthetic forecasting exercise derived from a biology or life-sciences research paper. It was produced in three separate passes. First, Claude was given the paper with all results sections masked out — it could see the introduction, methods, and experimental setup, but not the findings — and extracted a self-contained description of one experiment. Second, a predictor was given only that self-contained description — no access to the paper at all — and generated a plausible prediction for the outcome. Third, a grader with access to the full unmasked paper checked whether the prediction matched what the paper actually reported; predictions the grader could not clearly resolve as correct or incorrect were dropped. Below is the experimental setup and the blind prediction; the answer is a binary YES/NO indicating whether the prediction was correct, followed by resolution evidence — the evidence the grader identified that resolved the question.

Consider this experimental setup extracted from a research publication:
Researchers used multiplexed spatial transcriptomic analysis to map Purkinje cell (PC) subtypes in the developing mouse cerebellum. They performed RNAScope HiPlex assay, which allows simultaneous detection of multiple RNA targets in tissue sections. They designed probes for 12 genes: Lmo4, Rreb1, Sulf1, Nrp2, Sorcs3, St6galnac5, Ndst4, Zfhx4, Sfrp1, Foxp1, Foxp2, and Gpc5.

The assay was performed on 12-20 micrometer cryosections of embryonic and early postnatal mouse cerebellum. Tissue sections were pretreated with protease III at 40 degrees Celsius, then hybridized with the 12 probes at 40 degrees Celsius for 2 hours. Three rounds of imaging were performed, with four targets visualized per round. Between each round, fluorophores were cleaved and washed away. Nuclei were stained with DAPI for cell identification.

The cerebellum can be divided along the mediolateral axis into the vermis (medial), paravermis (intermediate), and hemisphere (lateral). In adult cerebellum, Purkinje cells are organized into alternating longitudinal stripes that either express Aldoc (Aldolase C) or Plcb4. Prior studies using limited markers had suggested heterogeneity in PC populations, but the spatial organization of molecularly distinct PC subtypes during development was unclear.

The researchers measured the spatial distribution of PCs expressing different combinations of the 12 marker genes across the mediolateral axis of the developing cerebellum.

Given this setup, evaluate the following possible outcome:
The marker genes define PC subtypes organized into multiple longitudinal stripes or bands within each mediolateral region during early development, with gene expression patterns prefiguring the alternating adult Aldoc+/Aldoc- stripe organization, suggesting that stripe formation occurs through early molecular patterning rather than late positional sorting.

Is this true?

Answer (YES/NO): YES